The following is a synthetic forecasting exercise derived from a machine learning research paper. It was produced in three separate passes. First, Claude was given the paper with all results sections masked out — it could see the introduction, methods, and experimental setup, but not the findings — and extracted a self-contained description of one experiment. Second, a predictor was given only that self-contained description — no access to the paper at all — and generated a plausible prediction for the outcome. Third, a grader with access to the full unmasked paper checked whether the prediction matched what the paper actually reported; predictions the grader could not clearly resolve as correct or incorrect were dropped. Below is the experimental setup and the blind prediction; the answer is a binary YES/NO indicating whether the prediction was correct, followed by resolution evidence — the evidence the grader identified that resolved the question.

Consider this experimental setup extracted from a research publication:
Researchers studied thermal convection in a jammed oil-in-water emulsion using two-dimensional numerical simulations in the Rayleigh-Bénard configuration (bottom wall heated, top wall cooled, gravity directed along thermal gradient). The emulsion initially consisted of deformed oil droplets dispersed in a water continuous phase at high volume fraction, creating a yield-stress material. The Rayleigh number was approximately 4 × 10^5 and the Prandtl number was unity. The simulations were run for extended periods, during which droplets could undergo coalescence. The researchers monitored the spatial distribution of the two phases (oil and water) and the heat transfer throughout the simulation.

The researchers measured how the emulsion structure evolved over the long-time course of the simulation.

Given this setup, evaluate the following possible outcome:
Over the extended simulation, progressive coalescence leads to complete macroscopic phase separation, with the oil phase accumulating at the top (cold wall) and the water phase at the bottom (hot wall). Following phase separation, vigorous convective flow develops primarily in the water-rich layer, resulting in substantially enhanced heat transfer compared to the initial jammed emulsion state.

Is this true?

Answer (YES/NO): NO